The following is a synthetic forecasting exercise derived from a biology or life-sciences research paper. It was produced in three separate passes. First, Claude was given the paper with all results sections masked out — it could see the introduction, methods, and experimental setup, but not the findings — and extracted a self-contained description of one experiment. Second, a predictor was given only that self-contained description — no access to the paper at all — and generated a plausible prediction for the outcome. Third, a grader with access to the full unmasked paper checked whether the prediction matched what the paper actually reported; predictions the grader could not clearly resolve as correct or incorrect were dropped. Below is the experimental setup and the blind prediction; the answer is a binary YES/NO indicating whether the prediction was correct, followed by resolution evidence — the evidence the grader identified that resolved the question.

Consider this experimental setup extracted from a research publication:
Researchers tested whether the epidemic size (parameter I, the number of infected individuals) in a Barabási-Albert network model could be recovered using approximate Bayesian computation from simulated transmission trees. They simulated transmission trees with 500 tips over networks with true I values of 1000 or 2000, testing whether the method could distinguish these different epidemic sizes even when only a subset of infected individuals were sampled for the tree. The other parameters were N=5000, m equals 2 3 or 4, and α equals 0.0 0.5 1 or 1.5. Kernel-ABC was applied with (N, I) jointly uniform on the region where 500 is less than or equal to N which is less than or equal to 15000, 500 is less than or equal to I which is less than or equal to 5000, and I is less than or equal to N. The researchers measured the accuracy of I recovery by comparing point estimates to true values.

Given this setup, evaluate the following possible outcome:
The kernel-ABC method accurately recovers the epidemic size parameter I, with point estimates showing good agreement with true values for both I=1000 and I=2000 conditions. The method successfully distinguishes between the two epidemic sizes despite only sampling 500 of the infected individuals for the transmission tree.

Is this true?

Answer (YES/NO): NO